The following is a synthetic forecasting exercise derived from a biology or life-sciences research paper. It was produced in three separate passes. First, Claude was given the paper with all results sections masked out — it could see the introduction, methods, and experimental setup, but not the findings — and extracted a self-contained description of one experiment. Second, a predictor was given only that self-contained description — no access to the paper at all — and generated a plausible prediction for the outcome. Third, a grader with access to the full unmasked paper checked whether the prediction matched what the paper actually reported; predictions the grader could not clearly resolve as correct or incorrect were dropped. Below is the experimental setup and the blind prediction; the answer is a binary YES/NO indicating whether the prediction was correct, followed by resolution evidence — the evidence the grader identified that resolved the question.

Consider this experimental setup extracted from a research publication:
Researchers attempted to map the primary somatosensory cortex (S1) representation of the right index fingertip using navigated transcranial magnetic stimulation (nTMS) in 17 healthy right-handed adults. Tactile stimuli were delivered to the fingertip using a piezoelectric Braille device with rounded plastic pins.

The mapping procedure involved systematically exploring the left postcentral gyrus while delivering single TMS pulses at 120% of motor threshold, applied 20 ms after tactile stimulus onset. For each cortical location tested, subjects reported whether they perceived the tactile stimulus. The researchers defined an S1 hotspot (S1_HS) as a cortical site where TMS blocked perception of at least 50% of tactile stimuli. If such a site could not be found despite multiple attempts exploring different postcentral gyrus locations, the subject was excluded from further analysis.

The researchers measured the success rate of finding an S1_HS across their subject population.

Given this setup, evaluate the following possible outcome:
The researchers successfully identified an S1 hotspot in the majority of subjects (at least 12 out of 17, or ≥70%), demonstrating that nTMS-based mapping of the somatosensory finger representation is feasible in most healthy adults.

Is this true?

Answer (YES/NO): YES